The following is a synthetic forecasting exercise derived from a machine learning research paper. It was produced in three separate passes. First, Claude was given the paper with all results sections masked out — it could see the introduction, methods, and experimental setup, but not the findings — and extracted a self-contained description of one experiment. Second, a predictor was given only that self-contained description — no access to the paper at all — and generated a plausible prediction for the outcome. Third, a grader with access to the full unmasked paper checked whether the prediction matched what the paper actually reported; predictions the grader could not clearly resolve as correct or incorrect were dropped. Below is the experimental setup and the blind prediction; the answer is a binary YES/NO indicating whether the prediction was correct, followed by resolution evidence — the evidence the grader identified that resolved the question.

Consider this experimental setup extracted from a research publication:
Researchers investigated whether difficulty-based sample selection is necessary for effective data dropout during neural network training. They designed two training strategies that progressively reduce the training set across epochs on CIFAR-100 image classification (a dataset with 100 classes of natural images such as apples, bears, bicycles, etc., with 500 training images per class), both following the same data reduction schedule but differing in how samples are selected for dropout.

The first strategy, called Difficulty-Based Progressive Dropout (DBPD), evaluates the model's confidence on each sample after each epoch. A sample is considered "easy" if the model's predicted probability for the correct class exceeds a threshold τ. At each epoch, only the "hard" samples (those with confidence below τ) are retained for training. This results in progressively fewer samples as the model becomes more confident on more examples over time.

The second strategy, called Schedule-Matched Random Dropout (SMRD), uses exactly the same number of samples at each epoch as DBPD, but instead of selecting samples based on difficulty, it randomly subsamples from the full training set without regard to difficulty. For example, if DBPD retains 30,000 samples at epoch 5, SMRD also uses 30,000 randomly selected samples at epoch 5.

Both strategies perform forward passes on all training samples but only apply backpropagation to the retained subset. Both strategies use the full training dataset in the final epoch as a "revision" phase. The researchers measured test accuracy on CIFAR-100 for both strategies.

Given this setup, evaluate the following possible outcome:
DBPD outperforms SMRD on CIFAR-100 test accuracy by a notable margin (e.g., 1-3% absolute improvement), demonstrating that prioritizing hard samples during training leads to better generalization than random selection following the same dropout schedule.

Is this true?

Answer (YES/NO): NO